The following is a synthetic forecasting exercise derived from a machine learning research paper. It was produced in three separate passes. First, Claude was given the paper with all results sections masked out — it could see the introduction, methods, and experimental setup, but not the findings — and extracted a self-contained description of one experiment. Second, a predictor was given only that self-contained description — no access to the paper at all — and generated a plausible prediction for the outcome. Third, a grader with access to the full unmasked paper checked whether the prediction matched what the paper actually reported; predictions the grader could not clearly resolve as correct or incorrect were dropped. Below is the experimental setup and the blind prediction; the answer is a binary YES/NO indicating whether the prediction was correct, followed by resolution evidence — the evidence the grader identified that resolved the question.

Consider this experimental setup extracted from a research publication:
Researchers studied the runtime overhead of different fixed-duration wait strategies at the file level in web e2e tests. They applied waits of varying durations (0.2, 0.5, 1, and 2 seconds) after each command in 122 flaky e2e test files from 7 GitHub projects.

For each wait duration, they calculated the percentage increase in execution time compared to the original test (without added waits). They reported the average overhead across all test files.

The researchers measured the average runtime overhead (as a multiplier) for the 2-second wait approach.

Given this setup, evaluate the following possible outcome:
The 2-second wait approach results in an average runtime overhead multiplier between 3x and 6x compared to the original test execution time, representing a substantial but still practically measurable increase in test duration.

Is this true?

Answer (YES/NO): NO